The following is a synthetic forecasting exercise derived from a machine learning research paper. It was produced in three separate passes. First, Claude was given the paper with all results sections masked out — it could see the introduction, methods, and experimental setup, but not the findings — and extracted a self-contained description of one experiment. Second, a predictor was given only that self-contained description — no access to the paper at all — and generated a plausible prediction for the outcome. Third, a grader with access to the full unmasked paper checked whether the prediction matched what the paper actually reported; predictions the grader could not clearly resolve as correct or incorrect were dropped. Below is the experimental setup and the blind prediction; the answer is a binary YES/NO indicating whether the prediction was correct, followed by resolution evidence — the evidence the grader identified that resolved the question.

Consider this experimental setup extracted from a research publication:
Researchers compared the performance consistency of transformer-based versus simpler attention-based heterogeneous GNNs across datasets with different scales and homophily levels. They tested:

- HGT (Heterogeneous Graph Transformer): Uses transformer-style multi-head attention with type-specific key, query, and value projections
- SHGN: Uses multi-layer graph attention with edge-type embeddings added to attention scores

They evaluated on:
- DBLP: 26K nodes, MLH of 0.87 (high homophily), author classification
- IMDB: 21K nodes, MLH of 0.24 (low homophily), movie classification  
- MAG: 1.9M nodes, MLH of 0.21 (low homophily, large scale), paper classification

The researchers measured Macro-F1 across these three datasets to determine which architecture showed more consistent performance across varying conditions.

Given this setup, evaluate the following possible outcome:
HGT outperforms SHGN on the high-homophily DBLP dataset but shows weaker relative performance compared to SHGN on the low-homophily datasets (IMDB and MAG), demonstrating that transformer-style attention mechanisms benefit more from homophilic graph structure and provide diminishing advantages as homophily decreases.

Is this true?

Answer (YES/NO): NO